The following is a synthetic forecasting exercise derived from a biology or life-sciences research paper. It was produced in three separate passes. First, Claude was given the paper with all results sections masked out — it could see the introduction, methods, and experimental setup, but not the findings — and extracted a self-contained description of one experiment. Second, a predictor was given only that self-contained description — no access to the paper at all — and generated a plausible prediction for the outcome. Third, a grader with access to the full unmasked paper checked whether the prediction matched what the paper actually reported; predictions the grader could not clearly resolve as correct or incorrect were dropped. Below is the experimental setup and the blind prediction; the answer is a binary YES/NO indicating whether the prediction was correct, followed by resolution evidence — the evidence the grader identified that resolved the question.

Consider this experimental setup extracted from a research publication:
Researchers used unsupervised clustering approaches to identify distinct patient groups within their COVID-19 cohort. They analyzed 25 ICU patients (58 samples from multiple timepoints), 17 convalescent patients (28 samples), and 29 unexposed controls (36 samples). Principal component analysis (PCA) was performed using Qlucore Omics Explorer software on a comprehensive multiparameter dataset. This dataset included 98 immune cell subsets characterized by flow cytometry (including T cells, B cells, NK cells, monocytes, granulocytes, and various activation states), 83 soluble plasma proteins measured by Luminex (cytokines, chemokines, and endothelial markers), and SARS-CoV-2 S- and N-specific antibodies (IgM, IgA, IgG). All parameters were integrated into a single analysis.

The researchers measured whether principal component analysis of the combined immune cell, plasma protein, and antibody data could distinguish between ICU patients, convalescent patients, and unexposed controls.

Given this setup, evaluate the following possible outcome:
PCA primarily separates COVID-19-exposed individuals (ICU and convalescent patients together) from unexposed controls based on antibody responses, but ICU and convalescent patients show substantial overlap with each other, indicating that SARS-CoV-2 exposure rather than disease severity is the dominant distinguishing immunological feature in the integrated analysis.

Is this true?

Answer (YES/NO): NO